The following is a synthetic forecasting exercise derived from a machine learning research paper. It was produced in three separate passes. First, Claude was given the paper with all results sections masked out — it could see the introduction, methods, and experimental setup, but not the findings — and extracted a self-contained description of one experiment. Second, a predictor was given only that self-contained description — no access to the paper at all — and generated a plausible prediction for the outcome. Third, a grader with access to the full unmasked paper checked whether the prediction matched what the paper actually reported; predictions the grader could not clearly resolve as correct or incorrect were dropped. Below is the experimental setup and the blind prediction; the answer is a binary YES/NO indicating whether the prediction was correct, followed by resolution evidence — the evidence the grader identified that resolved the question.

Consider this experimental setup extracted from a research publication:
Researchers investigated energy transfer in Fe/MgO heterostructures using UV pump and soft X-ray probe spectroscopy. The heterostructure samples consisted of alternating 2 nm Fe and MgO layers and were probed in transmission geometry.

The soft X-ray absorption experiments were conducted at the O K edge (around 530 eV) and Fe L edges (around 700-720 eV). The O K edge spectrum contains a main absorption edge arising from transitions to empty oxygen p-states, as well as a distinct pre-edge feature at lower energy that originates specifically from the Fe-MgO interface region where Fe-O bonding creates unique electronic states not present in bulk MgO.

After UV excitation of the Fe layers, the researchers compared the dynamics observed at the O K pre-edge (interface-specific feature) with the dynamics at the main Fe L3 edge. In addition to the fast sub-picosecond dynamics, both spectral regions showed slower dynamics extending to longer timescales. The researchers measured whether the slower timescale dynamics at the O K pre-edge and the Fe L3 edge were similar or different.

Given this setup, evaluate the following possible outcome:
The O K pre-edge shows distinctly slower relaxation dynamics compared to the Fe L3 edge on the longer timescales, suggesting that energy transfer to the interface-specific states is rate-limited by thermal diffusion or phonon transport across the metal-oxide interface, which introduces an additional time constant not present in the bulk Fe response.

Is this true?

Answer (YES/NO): NO